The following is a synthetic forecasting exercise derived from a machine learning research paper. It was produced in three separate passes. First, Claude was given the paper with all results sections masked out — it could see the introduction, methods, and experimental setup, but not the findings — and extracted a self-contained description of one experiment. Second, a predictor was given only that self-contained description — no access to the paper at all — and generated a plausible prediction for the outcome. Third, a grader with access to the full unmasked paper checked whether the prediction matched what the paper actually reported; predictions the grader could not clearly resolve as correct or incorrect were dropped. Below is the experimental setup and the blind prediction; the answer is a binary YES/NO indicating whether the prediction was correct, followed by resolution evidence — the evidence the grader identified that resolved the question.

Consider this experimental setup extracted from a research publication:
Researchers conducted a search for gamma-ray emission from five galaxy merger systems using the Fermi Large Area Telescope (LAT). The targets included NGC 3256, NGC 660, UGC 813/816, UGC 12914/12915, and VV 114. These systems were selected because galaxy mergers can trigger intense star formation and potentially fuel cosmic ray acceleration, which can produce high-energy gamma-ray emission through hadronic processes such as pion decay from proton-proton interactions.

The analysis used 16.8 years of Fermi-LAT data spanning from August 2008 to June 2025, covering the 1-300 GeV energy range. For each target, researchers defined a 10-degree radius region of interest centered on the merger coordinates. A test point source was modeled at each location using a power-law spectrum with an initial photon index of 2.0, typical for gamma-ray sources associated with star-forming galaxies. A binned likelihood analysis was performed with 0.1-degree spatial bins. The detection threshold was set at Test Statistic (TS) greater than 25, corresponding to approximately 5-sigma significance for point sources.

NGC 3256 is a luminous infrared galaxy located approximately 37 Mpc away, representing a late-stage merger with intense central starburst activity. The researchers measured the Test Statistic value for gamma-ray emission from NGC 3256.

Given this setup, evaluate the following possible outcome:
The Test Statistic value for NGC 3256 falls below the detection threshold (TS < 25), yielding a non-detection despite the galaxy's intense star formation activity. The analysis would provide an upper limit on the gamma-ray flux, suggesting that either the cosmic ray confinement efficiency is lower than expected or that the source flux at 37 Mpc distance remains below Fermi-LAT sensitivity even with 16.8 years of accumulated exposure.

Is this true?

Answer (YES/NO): NO